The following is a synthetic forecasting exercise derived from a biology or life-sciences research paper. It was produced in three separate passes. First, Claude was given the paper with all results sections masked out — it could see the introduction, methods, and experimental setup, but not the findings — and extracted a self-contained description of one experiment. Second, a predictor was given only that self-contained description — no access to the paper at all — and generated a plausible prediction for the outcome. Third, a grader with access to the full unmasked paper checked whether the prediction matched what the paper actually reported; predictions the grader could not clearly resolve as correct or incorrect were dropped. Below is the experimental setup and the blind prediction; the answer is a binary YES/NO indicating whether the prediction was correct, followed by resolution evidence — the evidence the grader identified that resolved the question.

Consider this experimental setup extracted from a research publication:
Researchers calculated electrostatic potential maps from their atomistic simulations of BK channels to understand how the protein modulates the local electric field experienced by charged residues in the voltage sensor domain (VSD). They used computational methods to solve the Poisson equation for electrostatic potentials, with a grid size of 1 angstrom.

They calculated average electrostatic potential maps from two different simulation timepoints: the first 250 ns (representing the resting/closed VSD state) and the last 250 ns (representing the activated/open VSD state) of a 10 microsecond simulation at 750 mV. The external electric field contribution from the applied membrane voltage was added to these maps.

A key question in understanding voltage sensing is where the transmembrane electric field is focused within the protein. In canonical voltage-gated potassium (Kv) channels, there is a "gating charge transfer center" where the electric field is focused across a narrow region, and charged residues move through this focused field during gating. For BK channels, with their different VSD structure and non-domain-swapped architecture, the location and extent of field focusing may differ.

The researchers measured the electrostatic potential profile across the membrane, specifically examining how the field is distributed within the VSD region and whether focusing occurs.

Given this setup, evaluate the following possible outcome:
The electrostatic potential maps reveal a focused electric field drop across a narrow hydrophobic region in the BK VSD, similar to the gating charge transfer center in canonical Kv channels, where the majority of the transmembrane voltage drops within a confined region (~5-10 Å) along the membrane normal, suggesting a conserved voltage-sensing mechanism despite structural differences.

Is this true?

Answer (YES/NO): NO